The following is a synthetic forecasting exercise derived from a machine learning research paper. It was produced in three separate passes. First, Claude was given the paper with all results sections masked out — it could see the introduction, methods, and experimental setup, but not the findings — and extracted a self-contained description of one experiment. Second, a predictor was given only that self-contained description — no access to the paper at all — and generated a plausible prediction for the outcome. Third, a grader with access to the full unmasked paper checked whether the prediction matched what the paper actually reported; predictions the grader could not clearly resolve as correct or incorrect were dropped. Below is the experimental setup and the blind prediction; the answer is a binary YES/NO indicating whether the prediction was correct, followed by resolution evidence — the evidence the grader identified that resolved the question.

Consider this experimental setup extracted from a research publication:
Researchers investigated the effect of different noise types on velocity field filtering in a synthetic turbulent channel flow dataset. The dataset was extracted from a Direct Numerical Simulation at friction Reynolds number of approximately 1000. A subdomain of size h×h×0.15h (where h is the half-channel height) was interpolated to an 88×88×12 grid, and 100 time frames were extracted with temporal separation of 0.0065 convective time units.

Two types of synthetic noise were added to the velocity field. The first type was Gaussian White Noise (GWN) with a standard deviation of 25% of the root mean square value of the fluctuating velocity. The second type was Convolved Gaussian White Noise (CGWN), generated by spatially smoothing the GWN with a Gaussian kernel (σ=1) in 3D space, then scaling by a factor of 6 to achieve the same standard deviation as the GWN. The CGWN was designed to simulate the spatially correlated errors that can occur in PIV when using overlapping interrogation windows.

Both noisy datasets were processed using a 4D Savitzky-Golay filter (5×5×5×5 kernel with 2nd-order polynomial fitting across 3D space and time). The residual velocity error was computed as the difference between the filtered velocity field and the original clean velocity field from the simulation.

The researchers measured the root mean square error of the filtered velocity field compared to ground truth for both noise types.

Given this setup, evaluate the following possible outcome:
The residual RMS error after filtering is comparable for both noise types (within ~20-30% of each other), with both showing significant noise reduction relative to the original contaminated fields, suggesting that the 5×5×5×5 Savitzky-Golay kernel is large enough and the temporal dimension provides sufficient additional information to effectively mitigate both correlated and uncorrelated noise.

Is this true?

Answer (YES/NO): NO